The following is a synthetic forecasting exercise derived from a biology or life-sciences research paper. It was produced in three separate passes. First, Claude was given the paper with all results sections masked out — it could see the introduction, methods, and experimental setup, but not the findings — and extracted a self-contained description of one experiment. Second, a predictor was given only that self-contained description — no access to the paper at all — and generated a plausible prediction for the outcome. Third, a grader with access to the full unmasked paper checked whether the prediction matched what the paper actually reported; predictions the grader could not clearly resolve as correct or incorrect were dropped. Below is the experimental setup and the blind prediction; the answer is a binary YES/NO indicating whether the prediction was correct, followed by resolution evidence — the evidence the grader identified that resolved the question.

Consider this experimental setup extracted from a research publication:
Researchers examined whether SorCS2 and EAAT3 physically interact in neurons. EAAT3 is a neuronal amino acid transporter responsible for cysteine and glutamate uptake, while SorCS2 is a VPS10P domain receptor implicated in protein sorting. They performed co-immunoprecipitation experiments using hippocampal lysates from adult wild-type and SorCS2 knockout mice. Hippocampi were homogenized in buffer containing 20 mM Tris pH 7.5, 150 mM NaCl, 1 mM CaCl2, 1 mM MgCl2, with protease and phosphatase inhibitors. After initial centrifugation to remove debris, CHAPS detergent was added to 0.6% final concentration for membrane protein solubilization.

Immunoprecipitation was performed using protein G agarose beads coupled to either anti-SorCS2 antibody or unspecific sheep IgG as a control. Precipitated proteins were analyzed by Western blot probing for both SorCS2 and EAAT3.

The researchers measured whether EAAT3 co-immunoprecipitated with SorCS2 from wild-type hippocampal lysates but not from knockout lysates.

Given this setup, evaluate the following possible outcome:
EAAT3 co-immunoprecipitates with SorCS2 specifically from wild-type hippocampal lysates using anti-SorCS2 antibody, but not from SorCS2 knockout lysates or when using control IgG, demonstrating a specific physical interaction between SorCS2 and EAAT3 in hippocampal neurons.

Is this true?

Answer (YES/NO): YES